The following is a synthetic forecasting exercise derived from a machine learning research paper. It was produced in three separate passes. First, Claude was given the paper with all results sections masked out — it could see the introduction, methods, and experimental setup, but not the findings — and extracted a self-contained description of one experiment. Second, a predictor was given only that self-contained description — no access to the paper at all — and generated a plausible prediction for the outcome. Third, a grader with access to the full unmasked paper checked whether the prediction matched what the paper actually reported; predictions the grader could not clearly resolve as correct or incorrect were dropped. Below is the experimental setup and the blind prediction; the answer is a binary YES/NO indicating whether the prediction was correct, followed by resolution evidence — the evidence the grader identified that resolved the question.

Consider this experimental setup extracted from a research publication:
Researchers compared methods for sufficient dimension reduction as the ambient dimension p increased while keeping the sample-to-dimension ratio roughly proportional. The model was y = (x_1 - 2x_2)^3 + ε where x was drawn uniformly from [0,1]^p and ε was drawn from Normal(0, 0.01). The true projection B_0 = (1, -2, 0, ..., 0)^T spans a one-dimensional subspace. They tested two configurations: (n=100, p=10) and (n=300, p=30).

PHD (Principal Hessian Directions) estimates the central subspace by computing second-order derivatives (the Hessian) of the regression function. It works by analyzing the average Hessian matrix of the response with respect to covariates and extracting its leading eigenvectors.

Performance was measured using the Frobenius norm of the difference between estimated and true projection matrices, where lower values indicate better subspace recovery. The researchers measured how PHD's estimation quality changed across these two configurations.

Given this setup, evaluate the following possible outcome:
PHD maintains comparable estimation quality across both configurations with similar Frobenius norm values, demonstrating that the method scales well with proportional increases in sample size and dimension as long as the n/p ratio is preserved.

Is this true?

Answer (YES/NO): NO